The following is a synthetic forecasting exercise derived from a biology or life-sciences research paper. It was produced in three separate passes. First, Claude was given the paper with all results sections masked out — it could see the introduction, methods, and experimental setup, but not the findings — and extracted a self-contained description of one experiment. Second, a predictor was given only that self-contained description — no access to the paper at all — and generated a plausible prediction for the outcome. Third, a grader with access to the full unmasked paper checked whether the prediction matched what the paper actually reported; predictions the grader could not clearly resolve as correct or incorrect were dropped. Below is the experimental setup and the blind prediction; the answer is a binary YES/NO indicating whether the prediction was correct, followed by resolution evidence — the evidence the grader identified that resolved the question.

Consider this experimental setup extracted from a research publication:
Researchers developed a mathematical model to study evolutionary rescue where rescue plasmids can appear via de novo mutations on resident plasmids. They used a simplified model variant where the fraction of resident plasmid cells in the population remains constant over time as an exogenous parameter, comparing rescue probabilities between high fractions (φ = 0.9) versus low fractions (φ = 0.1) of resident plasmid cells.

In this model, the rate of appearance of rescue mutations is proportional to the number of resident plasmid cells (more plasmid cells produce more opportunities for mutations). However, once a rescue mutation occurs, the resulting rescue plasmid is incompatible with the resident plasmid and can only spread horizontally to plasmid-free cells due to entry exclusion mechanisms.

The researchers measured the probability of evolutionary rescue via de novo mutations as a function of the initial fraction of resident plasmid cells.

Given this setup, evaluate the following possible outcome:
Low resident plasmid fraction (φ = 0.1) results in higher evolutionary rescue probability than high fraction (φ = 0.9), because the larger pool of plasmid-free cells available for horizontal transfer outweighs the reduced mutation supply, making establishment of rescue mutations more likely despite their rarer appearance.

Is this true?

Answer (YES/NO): NO